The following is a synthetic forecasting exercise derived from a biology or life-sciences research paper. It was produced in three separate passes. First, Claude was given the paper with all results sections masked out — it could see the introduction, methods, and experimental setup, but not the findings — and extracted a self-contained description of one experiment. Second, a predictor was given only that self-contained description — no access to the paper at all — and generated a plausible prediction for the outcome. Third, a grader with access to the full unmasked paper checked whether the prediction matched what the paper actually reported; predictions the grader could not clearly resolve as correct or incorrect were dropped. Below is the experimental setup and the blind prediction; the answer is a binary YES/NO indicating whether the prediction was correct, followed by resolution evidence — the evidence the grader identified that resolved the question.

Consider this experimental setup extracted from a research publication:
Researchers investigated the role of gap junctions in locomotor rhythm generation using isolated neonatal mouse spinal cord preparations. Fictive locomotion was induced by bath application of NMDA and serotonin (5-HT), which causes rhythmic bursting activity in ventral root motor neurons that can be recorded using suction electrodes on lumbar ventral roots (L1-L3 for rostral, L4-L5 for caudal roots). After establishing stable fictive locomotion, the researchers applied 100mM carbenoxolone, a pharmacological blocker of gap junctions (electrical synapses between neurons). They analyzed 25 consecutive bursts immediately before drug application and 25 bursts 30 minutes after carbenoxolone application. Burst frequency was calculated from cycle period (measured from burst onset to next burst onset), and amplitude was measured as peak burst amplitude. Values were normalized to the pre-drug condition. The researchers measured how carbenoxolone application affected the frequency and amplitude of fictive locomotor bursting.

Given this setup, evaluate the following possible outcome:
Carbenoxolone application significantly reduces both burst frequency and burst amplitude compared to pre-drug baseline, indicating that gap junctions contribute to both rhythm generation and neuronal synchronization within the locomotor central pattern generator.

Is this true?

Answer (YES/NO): NO